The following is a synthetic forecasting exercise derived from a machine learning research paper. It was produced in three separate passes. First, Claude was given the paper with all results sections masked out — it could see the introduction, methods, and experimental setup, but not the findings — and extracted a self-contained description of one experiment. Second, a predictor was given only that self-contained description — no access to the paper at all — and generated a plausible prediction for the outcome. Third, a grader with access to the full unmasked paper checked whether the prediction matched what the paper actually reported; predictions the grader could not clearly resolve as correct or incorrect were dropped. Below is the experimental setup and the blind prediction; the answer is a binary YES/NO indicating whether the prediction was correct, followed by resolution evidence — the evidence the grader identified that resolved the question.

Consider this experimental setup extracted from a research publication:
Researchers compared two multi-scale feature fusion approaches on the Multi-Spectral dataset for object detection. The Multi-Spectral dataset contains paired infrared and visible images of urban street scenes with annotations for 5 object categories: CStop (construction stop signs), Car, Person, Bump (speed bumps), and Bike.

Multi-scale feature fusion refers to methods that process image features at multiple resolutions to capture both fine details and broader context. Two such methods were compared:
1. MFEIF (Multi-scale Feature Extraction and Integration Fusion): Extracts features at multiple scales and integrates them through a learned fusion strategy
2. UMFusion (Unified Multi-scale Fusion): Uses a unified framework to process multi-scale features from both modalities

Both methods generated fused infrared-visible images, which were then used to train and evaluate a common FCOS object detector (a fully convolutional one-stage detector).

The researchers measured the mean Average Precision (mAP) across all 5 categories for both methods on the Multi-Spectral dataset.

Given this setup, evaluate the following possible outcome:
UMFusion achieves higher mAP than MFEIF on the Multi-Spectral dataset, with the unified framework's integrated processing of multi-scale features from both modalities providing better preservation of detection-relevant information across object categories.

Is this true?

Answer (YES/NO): NO